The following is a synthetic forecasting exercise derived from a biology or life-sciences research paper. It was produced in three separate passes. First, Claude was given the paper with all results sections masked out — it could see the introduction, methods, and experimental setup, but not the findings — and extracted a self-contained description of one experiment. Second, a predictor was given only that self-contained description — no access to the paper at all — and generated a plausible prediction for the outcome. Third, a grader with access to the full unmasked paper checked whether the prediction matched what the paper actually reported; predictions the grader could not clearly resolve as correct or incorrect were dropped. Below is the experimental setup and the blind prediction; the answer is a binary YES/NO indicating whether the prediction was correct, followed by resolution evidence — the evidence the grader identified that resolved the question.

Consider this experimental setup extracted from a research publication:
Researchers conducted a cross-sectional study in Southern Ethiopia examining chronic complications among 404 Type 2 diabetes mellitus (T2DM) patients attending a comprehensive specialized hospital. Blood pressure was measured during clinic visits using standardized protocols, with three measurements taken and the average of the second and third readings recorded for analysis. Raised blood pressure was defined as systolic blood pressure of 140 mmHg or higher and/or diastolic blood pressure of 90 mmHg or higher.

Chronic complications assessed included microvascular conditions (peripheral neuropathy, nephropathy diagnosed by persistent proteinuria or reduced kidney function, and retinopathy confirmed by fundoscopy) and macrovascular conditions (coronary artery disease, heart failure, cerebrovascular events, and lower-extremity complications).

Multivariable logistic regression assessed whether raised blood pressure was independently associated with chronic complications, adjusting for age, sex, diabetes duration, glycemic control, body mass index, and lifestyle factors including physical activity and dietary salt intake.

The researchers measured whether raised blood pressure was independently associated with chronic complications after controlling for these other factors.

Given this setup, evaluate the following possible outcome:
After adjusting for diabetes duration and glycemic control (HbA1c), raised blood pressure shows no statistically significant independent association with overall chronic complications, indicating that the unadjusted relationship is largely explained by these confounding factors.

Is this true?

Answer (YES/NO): YES